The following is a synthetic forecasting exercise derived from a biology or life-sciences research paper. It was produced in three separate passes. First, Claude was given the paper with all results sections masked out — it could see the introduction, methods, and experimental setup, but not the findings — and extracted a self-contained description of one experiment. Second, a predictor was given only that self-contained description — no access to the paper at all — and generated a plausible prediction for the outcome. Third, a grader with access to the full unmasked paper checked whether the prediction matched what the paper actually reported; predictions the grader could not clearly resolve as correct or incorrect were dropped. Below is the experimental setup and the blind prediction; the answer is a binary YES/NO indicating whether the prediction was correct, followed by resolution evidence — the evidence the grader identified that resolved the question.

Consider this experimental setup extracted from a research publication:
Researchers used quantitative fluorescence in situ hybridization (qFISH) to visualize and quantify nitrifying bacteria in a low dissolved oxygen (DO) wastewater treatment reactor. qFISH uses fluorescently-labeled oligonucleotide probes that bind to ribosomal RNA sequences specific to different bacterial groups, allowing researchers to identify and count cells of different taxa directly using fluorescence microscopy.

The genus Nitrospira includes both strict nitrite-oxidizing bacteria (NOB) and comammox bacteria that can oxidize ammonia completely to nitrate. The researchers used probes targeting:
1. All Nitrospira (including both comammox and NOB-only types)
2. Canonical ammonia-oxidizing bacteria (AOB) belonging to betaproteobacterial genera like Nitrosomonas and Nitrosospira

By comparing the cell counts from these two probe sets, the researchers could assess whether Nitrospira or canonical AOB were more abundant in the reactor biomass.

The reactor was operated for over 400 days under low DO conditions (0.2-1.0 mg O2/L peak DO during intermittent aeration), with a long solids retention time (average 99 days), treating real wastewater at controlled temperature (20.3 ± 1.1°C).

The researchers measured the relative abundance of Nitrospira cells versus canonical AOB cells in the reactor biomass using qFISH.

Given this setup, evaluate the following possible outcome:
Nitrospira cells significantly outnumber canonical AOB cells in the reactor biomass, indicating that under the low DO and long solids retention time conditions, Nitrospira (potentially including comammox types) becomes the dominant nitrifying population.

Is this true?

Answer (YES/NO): YES